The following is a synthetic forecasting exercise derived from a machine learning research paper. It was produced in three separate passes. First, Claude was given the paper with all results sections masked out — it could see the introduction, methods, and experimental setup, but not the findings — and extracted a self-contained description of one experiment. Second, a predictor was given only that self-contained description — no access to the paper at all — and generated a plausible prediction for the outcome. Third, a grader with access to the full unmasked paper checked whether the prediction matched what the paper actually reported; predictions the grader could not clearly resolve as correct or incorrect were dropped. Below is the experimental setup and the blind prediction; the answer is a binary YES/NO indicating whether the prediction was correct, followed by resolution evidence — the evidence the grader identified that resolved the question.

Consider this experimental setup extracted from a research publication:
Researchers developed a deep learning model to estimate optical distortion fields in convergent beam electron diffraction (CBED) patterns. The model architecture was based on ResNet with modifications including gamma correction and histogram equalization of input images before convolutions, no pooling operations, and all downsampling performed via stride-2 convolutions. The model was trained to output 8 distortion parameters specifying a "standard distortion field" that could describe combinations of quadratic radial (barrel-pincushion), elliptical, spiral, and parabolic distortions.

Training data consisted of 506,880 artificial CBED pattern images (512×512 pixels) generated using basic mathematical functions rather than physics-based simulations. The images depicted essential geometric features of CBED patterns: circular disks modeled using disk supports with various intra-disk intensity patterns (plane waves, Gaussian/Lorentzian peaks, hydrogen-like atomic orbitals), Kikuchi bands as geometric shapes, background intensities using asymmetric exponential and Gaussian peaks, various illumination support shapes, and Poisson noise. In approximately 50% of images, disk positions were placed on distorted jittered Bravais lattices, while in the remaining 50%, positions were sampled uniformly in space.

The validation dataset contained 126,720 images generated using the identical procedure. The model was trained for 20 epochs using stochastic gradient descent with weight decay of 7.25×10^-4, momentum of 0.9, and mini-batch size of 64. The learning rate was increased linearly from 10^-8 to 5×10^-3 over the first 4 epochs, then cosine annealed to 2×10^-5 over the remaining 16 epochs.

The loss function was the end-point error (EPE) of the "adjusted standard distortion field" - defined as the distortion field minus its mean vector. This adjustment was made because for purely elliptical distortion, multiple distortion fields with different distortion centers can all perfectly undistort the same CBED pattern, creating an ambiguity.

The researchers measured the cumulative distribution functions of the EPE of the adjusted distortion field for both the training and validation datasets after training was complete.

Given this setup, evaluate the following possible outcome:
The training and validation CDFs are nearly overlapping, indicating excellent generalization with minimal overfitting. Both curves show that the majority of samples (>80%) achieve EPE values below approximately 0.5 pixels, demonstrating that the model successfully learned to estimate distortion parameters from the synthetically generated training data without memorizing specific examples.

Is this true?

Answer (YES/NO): NO